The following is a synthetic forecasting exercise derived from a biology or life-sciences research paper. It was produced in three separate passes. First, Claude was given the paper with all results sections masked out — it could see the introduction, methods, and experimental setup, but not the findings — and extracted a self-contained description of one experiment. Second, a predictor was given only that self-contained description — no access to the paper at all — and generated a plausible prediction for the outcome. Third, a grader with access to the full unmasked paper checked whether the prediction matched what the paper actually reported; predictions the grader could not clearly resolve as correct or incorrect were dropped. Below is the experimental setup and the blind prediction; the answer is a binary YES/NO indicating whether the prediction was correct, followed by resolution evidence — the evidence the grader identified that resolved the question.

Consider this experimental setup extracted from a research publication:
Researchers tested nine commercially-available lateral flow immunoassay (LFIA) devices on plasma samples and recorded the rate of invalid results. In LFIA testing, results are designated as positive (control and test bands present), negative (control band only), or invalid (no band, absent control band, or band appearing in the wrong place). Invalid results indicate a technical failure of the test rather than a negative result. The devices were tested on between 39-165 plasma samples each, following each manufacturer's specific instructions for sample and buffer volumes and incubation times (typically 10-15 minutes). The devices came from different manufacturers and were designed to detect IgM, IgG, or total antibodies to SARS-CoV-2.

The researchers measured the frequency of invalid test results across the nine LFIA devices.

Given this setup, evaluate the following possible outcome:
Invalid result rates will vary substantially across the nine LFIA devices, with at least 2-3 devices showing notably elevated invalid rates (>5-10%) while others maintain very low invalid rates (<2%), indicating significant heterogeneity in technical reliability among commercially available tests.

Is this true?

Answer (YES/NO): NO